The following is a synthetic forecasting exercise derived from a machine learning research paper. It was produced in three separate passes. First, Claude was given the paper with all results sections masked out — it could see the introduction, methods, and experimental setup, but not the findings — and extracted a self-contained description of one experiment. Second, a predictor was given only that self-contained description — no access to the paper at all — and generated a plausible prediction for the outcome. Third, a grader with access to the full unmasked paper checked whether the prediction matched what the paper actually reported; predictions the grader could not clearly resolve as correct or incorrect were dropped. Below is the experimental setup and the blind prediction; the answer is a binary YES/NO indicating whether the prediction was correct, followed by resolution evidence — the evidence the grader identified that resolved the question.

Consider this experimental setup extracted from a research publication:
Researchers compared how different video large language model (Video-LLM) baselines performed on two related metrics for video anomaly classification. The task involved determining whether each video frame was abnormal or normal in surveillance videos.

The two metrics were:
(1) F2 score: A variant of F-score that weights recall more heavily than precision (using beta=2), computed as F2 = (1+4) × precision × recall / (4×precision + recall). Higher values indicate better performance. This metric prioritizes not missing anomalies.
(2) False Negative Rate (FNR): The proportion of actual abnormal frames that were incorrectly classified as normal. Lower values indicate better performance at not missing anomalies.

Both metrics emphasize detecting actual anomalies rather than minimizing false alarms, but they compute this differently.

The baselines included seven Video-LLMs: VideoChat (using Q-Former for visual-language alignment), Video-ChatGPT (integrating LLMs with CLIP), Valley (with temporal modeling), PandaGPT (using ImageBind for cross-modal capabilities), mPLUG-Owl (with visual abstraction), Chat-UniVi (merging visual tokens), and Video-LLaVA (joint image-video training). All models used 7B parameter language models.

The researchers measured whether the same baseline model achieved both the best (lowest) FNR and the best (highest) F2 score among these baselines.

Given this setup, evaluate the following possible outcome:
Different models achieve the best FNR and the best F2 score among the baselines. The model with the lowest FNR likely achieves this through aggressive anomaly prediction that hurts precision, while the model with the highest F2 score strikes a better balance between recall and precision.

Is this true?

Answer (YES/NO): NO